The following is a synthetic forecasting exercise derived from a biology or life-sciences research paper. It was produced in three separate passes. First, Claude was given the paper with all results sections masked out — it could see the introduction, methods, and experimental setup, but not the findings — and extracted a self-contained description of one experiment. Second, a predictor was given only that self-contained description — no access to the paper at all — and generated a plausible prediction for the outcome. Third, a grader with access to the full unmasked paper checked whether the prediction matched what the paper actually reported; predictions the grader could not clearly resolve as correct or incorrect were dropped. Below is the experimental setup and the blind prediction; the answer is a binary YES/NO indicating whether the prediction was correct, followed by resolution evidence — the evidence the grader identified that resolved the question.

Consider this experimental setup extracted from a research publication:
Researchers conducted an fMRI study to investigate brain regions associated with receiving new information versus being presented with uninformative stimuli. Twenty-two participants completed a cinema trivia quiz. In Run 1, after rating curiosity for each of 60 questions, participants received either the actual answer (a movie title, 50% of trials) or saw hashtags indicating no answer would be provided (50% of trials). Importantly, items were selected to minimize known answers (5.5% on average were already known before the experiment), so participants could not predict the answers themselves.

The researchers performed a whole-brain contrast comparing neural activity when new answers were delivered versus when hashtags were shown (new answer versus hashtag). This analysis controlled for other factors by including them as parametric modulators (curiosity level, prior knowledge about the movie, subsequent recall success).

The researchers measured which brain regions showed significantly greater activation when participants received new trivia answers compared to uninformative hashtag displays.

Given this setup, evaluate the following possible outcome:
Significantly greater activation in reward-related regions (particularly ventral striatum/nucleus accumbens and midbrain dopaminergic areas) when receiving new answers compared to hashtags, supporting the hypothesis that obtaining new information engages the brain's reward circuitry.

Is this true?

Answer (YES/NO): NO